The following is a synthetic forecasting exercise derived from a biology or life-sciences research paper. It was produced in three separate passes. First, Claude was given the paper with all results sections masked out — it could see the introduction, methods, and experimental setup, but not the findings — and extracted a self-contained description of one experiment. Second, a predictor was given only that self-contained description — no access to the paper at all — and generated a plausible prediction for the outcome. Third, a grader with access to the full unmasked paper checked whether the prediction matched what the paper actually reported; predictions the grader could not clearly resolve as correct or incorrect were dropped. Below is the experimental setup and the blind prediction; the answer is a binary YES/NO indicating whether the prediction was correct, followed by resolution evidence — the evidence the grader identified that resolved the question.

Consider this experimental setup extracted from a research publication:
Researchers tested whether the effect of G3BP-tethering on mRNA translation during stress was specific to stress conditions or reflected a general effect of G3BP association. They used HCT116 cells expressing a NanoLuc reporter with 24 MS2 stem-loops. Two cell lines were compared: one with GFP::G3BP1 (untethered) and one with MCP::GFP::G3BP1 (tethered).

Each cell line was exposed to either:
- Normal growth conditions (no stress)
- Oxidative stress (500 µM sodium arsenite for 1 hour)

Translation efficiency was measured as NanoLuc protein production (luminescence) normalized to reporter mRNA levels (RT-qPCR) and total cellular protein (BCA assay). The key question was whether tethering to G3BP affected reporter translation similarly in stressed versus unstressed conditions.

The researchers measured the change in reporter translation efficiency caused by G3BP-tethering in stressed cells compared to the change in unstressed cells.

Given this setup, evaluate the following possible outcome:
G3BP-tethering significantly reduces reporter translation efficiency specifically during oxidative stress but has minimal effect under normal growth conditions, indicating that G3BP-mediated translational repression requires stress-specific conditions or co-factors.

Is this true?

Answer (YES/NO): NO